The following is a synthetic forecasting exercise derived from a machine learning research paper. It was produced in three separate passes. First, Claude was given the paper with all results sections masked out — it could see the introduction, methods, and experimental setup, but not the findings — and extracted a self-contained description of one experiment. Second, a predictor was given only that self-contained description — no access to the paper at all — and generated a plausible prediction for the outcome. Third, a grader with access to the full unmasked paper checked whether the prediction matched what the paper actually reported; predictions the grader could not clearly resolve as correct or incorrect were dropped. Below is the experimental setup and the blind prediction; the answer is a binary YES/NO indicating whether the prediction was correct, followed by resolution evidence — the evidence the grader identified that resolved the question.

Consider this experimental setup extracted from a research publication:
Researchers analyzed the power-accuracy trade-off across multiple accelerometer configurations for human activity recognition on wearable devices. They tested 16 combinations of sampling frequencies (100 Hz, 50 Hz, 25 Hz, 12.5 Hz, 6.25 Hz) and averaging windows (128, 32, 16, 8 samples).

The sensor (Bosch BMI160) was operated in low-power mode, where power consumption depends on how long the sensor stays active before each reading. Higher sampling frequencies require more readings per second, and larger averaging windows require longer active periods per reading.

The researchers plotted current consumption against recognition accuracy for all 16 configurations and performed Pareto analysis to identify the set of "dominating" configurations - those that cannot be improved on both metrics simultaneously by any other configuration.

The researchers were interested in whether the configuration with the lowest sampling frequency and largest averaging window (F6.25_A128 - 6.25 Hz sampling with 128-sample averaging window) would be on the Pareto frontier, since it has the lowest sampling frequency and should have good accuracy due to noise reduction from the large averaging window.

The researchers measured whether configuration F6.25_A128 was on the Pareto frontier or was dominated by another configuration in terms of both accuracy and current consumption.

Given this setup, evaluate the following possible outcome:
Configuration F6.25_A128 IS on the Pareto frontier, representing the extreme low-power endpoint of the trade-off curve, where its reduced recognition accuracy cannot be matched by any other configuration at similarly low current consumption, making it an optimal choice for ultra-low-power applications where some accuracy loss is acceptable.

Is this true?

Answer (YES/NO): NO